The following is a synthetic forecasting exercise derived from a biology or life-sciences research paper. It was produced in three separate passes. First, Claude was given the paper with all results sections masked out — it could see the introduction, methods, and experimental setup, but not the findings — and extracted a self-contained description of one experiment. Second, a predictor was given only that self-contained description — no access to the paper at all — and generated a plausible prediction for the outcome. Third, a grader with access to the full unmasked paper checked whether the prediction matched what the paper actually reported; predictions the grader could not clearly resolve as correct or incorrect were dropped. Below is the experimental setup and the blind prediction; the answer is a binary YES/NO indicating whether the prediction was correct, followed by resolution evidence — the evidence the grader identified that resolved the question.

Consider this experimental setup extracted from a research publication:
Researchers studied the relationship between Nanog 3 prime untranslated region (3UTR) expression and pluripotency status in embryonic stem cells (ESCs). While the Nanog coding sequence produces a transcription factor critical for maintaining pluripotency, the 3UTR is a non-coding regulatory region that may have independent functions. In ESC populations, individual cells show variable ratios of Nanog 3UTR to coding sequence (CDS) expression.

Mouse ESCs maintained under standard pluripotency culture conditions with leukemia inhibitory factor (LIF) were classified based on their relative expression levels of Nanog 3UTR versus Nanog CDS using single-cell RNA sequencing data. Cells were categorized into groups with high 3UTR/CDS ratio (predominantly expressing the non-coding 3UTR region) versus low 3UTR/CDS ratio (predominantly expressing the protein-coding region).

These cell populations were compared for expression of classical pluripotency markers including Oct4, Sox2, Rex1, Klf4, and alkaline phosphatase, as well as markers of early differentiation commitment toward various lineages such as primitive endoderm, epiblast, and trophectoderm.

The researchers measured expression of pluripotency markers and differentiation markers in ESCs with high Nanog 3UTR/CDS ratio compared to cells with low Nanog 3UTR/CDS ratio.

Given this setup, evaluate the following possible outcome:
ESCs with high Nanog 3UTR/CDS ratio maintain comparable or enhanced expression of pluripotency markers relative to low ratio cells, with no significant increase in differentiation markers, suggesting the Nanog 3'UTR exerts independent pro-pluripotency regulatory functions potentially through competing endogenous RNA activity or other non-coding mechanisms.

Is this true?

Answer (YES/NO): YES